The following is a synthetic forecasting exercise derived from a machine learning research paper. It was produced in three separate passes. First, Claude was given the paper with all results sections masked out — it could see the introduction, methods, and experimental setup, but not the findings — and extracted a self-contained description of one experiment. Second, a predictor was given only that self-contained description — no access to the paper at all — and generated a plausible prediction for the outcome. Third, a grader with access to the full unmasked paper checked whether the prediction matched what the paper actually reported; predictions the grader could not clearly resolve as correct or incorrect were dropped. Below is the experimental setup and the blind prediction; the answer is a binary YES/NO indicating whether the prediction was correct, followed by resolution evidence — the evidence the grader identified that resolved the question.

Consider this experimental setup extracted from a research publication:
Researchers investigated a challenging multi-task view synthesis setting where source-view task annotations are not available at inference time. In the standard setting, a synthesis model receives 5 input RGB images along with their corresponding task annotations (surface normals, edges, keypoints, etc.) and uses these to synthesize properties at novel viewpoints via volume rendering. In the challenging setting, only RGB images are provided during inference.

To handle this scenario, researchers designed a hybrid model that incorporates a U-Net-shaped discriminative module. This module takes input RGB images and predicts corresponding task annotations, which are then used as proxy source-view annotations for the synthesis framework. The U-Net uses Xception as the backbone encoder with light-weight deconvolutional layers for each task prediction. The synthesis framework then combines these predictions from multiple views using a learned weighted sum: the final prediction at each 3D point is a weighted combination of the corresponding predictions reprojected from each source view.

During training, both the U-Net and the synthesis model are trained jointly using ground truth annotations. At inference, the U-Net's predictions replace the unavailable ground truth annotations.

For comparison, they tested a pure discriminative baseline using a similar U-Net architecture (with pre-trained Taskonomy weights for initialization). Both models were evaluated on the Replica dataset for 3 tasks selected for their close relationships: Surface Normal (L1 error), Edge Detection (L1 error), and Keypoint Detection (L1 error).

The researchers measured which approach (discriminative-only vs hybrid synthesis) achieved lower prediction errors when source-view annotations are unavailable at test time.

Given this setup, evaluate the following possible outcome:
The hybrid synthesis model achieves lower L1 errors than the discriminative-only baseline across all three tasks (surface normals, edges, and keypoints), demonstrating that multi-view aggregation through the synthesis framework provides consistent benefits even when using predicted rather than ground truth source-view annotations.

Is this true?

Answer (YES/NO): YES